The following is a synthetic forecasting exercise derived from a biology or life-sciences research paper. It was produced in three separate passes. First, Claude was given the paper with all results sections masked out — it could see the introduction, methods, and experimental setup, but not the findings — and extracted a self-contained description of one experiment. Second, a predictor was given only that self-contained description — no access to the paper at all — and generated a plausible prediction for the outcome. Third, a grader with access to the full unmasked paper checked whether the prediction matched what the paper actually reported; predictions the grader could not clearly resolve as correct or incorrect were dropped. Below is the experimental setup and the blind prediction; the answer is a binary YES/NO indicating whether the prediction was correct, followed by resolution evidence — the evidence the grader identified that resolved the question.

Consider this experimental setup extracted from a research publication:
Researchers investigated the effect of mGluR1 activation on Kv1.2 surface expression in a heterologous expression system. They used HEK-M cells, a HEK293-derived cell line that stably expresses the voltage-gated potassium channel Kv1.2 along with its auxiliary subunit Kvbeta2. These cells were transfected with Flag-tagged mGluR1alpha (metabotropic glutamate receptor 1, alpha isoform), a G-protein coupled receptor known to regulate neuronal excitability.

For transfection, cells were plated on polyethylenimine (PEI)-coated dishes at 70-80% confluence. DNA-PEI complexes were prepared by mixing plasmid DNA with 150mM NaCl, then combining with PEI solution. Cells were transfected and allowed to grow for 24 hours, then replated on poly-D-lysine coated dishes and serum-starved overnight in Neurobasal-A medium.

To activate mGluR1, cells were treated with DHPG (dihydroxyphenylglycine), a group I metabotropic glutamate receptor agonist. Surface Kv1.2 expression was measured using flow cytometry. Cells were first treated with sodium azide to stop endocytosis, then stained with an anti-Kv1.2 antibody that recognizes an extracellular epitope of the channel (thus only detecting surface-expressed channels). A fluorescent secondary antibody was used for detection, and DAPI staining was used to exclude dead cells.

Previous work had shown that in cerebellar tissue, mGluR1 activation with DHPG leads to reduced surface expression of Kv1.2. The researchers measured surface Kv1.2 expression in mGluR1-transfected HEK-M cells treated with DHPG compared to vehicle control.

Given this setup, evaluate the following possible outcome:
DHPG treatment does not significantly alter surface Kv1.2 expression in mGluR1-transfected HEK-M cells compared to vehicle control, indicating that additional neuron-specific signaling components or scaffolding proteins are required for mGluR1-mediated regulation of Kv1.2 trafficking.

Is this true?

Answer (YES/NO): YES